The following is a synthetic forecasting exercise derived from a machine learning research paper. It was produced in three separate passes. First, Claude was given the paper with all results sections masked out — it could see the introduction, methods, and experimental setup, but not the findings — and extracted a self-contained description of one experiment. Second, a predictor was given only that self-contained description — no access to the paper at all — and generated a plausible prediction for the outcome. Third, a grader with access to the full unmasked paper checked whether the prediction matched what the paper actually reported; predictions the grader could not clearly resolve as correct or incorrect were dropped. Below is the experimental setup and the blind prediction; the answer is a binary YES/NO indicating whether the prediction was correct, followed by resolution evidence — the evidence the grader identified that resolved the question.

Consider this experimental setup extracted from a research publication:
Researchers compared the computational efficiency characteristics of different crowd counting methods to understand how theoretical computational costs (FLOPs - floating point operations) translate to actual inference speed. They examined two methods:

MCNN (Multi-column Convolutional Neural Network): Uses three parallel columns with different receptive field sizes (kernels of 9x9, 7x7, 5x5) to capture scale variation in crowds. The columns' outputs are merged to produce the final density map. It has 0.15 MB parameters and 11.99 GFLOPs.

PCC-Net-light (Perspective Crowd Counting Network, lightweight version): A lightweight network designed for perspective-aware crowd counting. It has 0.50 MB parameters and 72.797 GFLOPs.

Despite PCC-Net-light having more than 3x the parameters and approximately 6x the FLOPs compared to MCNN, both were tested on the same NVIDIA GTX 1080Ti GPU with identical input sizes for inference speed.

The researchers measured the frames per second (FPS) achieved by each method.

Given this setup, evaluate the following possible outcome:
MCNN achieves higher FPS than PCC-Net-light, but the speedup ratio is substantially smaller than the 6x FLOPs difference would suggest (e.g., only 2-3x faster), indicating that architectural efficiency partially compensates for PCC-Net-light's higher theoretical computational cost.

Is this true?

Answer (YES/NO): NO